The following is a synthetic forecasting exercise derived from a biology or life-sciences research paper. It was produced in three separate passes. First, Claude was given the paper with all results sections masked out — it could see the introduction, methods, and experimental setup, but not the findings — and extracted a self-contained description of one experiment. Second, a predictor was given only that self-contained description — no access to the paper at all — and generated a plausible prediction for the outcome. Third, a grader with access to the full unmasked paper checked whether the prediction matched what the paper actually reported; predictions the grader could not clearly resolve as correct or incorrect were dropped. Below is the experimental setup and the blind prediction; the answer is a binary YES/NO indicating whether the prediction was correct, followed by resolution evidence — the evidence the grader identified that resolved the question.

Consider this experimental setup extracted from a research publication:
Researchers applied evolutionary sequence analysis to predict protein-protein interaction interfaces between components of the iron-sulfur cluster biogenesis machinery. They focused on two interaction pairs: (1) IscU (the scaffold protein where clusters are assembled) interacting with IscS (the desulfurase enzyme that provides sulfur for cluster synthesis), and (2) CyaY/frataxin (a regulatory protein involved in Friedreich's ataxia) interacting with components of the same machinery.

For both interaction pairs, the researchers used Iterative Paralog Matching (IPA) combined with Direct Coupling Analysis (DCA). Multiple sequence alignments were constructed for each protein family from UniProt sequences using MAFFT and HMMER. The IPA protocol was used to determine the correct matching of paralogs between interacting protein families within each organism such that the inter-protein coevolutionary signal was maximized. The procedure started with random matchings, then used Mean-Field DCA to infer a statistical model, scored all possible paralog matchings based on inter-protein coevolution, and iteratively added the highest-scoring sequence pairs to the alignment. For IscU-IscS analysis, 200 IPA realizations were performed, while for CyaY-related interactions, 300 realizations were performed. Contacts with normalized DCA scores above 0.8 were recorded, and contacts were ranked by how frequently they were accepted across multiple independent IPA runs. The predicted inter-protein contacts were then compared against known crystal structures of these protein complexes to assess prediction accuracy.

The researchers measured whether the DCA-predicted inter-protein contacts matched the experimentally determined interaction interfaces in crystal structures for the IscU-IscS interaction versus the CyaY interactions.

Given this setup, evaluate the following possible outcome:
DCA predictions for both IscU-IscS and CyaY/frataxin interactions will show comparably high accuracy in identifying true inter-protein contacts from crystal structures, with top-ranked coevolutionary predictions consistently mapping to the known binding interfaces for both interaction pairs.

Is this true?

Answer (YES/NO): NO